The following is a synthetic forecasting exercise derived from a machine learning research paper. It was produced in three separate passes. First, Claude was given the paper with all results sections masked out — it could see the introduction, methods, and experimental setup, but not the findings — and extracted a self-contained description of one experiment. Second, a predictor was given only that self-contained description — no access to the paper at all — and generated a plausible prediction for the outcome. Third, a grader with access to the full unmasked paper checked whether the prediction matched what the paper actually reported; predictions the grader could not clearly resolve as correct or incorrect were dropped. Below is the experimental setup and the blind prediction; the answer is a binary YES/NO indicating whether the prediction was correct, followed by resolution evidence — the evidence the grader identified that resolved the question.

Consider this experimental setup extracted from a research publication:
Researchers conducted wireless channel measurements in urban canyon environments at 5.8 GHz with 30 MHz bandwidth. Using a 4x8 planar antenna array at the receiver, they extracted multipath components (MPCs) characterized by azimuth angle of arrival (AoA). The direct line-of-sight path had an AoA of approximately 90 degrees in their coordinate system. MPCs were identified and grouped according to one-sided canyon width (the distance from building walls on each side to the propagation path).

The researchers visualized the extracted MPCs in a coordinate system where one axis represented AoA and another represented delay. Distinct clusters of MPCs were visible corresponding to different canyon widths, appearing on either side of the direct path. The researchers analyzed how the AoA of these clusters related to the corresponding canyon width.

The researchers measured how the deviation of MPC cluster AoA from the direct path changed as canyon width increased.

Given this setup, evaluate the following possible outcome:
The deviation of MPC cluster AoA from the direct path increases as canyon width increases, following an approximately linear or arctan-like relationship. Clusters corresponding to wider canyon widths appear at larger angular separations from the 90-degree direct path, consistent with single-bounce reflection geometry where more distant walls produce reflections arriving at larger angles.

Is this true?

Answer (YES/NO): YES